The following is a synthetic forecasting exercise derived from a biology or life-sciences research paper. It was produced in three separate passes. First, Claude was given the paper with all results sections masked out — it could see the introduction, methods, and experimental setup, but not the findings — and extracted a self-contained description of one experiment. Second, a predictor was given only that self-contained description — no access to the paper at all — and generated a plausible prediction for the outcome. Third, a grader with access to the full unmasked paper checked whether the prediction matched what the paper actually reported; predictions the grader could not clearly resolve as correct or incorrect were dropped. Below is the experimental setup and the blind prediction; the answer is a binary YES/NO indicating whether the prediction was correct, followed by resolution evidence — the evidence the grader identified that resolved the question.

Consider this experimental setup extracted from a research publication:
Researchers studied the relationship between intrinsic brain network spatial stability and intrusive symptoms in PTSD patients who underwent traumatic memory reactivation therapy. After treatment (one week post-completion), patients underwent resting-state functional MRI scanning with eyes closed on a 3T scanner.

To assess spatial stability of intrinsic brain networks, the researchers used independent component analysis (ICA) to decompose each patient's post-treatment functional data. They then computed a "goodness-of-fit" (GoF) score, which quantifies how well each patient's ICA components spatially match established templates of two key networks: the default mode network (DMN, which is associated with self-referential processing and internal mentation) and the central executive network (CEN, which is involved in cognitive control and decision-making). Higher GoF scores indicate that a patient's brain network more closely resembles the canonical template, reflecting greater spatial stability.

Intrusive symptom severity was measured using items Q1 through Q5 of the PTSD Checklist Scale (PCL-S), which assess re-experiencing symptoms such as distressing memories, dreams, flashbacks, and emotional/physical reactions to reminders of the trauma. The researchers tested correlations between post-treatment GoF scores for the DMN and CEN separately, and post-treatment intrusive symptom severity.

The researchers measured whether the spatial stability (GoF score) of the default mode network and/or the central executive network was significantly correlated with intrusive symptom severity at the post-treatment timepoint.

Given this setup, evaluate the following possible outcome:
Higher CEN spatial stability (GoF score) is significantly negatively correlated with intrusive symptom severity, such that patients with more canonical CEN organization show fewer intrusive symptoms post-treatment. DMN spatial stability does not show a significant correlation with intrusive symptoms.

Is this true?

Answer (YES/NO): NO